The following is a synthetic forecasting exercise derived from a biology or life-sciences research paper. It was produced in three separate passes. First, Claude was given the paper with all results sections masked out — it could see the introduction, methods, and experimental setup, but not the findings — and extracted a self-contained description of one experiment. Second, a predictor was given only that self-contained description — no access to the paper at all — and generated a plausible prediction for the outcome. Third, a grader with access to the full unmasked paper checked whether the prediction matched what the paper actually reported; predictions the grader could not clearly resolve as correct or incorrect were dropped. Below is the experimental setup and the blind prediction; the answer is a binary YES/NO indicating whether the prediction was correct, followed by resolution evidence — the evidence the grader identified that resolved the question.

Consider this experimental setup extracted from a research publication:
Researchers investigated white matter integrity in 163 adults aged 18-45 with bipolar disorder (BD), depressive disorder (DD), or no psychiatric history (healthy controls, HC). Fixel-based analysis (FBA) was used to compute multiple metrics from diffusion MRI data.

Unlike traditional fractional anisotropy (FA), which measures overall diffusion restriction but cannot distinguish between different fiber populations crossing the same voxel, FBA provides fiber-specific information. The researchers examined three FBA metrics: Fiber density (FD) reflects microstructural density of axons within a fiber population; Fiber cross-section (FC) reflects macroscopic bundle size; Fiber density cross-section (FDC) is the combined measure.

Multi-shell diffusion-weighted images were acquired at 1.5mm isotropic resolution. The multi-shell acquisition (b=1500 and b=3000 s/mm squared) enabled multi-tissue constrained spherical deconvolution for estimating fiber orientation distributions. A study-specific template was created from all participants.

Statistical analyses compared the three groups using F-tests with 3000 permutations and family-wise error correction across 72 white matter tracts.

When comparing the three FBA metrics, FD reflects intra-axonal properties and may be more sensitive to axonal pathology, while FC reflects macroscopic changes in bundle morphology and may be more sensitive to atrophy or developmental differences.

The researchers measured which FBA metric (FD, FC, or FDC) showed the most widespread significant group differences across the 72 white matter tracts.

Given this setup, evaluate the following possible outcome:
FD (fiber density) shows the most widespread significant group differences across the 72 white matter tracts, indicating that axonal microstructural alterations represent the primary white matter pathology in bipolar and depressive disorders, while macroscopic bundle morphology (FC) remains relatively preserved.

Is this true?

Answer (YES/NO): YES